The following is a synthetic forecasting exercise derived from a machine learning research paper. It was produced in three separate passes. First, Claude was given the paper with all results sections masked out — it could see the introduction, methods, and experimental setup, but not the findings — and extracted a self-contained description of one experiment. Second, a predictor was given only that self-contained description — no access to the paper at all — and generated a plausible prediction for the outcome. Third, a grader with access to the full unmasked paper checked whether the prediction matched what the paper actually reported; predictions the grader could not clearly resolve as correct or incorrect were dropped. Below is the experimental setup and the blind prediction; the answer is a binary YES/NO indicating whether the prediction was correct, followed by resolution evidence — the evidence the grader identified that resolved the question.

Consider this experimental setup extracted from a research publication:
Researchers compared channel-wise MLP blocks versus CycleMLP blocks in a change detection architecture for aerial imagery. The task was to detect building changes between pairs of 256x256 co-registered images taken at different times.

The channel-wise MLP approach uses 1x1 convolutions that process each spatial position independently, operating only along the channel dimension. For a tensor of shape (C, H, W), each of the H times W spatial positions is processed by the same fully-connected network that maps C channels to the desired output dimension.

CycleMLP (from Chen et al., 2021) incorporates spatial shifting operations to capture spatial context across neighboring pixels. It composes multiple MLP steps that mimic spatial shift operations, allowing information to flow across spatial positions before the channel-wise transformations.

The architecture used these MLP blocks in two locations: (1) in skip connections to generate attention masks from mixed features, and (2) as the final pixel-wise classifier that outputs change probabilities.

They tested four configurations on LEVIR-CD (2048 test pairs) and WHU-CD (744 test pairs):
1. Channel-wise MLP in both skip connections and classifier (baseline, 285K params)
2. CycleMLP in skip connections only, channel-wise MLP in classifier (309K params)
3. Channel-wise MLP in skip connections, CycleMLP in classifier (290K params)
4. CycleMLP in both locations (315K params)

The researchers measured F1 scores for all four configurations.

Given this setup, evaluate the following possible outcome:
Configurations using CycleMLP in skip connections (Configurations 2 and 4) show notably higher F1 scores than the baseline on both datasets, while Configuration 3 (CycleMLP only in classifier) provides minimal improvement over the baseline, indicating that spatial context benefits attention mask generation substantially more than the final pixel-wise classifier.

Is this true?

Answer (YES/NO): NO